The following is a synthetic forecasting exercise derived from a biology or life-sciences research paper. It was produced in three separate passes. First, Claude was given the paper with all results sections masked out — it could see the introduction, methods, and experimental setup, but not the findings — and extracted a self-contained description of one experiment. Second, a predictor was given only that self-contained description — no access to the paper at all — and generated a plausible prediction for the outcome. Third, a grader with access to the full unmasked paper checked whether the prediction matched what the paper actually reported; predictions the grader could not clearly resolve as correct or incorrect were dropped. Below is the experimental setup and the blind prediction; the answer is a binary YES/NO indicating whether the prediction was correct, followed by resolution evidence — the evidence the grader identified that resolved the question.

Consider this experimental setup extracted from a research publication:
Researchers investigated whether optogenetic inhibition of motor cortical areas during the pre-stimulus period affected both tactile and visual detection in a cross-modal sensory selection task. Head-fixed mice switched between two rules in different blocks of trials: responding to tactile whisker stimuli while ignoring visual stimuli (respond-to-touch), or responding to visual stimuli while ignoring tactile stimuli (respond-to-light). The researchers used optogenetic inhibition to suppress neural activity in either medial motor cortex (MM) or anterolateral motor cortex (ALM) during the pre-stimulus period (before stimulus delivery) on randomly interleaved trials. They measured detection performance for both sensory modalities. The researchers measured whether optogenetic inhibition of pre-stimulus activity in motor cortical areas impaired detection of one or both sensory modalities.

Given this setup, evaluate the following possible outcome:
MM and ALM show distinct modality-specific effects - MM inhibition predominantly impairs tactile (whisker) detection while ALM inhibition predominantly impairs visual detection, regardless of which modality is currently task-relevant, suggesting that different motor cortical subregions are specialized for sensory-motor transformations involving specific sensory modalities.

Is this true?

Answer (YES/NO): NO